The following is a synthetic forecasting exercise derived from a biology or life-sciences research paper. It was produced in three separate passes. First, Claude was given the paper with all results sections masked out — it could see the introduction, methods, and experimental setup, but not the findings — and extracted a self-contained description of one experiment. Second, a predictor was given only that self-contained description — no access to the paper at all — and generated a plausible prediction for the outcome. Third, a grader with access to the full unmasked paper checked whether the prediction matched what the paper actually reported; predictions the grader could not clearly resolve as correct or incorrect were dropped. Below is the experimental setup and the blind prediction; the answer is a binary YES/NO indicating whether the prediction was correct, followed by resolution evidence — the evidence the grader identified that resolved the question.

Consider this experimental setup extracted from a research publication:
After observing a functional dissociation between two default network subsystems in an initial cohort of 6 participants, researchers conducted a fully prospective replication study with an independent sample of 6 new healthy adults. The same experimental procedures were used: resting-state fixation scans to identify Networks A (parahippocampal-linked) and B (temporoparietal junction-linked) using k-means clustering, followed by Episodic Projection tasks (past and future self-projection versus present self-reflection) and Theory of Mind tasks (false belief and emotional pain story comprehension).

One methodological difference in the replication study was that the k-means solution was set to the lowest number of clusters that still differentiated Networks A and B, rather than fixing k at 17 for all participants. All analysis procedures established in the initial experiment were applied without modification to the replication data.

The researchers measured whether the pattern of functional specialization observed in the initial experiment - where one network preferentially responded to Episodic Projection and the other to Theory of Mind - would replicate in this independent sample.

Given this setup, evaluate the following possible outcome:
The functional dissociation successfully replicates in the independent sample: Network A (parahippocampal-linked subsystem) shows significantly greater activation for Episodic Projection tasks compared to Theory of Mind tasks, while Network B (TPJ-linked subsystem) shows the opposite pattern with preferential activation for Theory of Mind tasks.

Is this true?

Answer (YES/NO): YES